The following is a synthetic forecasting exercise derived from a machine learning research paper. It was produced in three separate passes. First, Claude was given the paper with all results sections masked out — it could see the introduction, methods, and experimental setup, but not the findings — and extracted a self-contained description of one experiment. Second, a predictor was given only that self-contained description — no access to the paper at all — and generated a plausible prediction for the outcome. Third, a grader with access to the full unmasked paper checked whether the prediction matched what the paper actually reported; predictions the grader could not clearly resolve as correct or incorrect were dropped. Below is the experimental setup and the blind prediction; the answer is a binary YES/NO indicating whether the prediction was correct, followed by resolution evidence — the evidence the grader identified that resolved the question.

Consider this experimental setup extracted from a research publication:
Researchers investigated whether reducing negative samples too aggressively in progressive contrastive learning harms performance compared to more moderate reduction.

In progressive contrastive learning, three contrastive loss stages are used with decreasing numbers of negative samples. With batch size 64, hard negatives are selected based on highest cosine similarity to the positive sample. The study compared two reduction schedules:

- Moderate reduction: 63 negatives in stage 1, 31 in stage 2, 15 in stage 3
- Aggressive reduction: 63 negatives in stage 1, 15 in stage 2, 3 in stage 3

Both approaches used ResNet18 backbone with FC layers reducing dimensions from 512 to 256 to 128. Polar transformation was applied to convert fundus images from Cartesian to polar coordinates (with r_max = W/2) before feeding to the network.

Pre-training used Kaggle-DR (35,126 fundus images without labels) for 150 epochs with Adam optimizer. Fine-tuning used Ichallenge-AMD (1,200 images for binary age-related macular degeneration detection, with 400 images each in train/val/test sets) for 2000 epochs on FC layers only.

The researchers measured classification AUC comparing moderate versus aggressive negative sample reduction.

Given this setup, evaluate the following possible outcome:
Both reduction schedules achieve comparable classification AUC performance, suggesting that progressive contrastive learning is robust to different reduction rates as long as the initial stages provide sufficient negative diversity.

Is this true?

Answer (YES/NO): NO